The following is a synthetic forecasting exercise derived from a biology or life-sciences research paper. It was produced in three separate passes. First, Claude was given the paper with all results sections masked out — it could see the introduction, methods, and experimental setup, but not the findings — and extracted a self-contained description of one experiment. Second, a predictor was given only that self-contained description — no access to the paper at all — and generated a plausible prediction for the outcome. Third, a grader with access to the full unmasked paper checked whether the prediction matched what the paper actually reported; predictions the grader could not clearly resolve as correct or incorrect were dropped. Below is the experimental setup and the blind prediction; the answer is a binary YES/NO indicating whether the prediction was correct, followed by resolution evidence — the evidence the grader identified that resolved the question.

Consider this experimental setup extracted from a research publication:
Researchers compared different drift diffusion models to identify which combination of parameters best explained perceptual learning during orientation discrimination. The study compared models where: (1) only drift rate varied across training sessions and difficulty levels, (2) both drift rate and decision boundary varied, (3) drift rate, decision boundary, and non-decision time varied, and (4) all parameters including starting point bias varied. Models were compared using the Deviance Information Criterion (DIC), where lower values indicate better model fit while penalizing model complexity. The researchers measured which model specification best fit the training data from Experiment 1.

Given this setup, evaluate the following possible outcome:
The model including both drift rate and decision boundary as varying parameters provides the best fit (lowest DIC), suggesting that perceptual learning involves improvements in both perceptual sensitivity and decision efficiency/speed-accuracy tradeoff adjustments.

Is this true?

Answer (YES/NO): NO